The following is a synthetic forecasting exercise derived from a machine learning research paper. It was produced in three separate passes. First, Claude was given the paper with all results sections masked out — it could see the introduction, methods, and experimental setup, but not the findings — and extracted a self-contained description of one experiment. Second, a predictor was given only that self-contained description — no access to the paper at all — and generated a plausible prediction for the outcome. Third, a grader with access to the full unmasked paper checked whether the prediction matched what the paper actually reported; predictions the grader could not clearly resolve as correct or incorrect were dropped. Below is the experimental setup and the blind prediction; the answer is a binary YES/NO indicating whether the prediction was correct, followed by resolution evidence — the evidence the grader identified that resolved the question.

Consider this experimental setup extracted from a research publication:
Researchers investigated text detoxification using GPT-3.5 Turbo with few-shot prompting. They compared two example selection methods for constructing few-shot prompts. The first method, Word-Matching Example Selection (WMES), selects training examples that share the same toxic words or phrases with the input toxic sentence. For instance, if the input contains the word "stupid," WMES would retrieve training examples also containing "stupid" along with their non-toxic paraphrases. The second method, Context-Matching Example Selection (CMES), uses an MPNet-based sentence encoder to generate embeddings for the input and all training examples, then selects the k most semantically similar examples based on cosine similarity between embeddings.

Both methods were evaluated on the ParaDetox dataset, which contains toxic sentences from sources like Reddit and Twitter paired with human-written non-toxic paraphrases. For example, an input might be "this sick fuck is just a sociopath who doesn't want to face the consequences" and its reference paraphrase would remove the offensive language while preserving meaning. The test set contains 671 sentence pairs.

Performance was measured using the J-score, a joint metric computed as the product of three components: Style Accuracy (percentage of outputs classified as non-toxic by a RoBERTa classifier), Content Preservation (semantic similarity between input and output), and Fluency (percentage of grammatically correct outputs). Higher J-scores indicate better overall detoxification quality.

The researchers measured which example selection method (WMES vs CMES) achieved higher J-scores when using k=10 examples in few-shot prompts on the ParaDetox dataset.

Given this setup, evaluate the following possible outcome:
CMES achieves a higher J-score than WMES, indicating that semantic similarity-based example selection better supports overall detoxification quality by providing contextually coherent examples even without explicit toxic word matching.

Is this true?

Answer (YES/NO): NO